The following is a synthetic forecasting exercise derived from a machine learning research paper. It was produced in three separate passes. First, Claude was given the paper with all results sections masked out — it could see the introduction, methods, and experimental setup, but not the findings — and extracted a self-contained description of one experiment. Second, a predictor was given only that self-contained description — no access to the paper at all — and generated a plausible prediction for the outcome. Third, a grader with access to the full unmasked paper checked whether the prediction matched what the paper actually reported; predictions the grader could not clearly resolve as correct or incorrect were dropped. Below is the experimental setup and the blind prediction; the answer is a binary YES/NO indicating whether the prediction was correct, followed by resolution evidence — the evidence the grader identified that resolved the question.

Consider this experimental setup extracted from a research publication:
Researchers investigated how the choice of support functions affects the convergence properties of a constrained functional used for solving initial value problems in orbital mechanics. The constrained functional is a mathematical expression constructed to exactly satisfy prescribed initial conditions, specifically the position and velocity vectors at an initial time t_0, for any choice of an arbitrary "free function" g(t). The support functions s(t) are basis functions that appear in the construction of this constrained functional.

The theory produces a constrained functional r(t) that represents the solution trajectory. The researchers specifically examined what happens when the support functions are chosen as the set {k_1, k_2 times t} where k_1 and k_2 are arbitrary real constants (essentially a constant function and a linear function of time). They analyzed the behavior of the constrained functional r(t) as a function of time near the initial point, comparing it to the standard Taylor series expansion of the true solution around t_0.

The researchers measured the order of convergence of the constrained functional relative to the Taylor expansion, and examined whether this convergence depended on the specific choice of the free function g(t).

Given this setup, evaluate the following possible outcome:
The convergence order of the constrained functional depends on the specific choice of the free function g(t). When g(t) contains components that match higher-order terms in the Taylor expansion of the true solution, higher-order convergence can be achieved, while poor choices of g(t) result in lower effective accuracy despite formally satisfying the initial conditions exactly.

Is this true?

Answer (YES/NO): NO